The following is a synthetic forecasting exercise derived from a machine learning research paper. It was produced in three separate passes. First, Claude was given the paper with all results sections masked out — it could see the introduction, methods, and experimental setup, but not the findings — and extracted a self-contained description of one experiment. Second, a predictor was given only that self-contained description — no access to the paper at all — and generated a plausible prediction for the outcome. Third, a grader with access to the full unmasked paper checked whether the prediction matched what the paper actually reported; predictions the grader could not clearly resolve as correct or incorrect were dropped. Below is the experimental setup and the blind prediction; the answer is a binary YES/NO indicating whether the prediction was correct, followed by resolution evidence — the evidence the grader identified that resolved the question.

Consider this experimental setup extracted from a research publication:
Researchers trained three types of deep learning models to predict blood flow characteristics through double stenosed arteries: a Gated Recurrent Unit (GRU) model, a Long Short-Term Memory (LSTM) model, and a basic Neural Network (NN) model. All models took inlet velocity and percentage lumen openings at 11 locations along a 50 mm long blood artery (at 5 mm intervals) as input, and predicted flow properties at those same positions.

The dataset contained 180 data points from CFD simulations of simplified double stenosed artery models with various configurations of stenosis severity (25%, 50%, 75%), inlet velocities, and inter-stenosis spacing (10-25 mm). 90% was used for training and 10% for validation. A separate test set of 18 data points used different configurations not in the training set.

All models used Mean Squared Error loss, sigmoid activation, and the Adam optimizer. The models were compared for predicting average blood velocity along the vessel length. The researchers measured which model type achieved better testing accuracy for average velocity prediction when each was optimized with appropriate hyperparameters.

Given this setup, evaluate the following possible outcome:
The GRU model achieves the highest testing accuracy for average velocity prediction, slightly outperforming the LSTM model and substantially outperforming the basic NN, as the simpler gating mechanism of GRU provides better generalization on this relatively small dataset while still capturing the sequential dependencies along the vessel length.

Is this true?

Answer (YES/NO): NO